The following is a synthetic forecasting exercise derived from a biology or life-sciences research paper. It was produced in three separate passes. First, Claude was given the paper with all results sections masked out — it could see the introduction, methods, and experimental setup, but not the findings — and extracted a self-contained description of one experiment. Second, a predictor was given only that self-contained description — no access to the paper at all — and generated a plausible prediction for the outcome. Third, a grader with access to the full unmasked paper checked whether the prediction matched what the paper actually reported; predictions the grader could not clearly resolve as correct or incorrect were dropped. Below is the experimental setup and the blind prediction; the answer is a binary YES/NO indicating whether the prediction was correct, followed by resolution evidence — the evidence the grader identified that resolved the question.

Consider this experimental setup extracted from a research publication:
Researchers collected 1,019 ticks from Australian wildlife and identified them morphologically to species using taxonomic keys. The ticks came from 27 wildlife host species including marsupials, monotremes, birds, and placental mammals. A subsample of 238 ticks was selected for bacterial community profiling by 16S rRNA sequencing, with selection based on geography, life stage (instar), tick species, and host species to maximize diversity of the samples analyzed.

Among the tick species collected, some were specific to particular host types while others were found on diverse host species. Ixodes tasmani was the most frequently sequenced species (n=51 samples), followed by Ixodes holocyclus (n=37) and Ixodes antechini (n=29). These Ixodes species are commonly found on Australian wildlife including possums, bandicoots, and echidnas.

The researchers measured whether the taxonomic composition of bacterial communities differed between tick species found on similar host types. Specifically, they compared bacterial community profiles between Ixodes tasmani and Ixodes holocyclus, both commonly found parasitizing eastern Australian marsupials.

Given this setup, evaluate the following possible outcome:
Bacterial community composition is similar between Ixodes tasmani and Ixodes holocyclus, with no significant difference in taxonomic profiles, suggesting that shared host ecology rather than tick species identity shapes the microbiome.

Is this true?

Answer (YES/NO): NO